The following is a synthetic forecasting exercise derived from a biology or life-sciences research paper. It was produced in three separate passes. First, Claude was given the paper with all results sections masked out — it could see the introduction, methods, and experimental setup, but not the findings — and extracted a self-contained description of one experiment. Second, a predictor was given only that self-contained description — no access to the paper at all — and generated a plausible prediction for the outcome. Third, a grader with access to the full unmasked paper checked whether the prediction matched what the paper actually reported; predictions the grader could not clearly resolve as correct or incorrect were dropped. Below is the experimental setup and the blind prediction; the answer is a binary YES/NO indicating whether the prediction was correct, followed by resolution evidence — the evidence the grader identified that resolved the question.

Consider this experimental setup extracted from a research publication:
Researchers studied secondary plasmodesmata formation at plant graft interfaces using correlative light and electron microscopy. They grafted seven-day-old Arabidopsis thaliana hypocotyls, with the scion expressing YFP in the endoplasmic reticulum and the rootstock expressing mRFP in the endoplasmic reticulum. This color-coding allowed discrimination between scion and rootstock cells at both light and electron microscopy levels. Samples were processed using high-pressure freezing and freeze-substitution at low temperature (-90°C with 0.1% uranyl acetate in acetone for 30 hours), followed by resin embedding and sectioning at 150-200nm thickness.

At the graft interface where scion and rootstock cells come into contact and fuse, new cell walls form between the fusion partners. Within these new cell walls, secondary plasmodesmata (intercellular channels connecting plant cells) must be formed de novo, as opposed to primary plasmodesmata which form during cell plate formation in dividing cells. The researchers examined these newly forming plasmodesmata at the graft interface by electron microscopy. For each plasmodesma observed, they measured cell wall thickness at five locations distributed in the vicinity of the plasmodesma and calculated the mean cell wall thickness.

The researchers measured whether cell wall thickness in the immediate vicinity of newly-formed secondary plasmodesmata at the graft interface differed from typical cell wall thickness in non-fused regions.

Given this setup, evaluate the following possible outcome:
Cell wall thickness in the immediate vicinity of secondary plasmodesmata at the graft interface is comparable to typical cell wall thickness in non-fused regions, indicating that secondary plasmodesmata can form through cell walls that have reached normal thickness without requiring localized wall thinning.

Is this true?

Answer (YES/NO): NO